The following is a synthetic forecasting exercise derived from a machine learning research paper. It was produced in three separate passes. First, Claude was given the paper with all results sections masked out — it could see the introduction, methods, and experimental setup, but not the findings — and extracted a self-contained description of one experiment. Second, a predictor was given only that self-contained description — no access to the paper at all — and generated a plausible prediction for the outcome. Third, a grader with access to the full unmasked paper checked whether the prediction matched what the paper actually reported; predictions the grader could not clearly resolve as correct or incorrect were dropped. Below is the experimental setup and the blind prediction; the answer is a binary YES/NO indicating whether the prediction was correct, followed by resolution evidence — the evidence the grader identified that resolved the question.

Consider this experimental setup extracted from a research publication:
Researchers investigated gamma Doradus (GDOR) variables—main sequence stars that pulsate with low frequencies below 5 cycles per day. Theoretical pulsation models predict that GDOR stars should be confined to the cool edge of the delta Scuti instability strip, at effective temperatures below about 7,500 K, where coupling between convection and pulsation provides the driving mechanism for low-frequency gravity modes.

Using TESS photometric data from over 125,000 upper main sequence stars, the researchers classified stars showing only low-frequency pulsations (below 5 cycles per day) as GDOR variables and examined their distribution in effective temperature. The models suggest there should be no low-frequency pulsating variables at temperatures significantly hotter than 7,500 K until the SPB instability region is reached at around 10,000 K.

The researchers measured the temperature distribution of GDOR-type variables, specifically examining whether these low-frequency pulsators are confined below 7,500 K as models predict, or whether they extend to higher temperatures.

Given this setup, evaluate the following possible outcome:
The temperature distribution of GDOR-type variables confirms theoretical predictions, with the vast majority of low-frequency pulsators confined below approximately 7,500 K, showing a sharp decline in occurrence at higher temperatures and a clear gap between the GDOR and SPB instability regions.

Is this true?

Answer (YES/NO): NO